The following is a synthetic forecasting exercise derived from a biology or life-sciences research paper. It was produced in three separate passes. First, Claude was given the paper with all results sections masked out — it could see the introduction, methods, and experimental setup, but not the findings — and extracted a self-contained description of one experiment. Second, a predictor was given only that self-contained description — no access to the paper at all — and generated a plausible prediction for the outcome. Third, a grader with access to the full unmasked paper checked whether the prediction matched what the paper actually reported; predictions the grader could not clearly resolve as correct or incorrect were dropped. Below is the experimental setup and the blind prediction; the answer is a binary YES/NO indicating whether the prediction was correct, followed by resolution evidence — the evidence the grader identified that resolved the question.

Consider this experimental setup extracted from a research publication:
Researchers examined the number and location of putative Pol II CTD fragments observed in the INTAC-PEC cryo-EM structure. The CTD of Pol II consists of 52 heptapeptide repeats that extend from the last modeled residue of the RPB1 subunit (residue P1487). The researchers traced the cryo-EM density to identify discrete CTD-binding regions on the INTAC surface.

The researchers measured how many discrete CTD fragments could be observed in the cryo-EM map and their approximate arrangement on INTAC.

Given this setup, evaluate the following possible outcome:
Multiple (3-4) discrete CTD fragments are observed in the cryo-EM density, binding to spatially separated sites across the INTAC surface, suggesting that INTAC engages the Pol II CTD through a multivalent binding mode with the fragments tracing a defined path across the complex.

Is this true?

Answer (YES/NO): YES